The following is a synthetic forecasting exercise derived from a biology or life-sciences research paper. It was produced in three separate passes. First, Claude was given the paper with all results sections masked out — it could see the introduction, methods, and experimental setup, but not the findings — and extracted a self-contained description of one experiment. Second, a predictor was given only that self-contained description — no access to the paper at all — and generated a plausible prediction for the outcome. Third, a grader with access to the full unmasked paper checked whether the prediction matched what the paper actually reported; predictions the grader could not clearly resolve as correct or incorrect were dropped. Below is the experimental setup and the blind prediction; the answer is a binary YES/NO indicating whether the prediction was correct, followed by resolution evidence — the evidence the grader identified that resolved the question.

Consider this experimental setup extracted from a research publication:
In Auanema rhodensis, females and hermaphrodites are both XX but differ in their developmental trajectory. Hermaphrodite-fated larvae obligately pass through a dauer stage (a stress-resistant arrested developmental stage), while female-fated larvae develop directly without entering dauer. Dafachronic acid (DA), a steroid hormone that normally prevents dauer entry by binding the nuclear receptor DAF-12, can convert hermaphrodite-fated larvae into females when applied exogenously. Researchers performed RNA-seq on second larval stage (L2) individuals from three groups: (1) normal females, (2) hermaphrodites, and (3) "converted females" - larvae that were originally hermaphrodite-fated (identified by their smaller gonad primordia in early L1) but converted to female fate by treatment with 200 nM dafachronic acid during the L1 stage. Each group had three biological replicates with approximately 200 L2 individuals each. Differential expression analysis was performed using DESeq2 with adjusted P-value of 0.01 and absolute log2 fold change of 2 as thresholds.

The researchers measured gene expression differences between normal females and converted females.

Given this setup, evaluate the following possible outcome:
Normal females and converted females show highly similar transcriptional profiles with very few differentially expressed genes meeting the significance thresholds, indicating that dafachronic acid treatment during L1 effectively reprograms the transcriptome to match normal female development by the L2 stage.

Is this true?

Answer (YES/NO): YES